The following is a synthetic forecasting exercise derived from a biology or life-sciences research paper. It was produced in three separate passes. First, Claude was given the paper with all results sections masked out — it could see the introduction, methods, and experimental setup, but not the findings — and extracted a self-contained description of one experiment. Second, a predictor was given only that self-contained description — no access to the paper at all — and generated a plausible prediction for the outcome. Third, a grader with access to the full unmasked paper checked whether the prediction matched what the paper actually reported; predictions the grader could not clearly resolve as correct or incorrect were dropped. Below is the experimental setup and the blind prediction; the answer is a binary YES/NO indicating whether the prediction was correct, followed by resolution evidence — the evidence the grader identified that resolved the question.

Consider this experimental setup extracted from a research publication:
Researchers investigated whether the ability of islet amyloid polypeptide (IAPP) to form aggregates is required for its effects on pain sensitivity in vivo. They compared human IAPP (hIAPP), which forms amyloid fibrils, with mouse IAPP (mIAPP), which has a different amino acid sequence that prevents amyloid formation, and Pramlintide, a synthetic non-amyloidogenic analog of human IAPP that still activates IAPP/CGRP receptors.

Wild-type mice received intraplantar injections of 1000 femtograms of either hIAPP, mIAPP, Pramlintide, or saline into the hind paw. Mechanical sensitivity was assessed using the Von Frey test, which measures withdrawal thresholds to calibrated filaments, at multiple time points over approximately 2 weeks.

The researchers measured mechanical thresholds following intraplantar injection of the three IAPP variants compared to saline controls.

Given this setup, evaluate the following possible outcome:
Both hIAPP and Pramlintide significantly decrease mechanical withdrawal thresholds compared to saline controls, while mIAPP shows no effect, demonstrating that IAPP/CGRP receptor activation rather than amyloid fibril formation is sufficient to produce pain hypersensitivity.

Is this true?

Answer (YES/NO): NO